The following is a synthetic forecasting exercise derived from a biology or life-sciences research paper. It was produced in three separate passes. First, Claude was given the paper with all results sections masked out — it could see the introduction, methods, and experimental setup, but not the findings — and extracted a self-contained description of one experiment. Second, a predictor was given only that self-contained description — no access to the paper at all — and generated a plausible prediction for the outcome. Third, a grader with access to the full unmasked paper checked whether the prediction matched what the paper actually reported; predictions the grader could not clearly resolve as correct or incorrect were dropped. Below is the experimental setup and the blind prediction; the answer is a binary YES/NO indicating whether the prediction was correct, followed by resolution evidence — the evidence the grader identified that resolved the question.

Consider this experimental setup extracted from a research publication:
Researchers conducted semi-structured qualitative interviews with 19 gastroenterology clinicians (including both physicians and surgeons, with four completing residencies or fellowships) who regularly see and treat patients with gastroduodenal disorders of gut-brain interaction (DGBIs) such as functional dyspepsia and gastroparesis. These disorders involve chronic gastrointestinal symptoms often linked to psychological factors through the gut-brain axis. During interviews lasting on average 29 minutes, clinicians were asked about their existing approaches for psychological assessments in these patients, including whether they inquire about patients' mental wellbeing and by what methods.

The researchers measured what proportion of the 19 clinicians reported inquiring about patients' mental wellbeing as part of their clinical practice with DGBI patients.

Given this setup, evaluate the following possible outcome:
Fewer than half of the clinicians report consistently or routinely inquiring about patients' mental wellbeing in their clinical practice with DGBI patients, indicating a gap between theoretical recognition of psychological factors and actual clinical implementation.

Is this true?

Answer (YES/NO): NO